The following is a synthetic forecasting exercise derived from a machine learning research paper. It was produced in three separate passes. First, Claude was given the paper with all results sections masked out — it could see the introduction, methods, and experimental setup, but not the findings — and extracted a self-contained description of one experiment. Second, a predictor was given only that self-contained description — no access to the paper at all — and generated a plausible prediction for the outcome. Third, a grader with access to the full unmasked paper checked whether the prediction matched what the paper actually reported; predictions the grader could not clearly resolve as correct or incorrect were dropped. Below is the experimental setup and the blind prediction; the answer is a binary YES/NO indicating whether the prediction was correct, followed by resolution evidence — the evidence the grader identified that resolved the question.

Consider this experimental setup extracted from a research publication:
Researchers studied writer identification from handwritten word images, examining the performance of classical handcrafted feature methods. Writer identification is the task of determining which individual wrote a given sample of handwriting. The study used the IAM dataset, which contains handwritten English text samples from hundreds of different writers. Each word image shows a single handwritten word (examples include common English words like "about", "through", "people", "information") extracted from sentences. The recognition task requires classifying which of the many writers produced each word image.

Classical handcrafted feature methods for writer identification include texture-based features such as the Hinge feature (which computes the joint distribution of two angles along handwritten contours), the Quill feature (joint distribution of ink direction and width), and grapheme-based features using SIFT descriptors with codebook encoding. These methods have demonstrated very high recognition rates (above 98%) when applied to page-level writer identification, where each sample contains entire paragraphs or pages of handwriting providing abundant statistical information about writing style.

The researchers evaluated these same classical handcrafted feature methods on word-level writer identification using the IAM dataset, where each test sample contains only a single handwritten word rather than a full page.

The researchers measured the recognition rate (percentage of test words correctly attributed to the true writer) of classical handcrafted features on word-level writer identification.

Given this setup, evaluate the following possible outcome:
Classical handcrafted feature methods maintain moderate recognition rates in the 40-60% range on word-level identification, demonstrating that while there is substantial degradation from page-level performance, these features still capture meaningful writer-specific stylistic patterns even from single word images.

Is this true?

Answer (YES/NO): NO